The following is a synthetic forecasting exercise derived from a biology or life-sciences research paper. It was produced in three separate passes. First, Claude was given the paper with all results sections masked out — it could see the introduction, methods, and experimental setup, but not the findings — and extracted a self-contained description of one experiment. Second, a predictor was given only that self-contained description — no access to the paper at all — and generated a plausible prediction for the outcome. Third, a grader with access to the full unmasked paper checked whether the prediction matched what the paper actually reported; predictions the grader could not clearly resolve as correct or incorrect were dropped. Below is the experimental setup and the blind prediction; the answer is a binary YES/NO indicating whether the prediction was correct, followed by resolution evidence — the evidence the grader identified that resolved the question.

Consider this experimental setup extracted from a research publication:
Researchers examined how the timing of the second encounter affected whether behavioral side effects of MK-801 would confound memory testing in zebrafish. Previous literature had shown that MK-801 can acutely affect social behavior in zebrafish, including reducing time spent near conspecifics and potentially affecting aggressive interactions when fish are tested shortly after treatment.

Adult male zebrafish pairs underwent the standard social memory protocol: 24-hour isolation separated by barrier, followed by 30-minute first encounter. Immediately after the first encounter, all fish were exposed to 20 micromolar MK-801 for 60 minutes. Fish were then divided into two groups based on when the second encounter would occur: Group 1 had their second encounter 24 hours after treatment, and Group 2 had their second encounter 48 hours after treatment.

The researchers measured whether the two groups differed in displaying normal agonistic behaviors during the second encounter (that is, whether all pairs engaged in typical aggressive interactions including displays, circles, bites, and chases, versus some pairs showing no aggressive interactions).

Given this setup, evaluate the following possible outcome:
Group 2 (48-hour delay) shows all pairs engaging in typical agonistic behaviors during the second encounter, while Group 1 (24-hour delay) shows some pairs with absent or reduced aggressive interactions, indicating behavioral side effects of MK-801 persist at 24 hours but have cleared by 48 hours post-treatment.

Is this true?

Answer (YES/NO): YES